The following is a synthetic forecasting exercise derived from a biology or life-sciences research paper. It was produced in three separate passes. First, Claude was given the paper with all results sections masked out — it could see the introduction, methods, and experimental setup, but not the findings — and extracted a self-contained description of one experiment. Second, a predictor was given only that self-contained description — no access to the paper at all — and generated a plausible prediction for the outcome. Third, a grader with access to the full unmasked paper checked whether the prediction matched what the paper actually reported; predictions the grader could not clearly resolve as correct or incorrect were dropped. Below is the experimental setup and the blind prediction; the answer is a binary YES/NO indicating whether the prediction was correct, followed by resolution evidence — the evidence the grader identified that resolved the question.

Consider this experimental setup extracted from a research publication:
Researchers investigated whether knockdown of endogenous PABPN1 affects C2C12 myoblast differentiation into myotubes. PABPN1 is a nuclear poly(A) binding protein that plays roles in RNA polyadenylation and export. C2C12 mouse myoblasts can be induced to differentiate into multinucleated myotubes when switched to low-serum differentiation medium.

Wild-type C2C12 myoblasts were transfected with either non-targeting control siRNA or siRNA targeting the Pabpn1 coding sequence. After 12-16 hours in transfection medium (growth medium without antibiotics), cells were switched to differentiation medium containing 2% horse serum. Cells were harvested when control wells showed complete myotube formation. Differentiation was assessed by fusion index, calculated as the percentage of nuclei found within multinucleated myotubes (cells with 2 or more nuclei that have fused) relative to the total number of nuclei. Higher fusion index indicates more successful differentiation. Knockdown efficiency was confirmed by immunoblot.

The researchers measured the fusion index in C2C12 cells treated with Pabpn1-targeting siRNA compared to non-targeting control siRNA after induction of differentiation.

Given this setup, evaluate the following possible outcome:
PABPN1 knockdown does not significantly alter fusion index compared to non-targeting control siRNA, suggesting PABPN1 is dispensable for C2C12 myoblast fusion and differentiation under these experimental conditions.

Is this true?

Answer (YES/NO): NO